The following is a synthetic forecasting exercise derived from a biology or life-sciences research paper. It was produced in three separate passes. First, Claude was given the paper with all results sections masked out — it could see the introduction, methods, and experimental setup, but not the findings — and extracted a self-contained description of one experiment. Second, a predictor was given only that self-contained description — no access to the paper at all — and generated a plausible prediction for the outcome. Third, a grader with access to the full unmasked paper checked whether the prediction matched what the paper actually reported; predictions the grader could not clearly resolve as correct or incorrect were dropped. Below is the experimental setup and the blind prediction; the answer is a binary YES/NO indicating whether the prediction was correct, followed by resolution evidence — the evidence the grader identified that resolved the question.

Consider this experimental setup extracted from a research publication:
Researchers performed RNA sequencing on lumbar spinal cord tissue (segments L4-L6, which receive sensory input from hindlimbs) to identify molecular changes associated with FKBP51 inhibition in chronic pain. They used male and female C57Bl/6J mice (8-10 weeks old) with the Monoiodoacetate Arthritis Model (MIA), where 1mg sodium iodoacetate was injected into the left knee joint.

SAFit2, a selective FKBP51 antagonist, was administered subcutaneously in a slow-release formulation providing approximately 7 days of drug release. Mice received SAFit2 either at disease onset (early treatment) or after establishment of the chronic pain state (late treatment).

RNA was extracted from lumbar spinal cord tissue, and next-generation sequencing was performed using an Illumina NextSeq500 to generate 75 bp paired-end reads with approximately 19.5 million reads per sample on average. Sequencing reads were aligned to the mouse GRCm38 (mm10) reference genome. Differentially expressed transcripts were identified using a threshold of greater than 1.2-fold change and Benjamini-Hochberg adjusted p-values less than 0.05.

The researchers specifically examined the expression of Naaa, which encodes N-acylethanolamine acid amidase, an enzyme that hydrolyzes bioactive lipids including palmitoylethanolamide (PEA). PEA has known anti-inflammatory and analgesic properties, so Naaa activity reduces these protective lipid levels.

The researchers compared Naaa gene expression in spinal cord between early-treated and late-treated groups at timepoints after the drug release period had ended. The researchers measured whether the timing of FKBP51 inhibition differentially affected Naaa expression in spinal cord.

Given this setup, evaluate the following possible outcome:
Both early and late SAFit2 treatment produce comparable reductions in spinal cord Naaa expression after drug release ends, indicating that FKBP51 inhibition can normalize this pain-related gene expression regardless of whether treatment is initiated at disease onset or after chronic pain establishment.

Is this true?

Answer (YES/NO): NO